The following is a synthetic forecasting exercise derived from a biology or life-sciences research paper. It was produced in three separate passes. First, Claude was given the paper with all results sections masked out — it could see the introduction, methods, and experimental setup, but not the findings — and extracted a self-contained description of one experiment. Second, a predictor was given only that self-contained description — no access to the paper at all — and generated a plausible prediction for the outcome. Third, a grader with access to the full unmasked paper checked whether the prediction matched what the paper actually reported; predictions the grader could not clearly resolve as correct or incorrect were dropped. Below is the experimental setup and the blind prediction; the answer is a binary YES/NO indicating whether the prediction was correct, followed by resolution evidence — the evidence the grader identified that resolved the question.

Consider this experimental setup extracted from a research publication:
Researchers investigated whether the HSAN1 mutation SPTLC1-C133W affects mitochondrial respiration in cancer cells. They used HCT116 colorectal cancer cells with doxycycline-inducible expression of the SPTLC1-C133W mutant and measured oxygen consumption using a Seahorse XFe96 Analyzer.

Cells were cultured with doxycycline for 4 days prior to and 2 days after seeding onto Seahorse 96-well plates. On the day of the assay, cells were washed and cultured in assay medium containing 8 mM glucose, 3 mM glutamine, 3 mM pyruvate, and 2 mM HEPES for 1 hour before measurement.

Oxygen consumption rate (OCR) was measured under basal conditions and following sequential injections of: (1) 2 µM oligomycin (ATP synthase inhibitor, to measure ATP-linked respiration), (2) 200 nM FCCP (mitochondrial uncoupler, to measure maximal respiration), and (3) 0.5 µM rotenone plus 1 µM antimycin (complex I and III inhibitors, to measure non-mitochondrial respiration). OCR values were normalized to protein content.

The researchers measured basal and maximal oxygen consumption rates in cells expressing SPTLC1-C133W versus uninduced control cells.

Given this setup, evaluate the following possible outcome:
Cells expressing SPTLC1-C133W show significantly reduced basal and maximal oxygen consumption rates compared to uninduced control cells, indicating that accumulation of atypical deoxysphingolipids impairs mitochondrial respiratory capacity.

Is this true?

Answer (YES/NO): NO